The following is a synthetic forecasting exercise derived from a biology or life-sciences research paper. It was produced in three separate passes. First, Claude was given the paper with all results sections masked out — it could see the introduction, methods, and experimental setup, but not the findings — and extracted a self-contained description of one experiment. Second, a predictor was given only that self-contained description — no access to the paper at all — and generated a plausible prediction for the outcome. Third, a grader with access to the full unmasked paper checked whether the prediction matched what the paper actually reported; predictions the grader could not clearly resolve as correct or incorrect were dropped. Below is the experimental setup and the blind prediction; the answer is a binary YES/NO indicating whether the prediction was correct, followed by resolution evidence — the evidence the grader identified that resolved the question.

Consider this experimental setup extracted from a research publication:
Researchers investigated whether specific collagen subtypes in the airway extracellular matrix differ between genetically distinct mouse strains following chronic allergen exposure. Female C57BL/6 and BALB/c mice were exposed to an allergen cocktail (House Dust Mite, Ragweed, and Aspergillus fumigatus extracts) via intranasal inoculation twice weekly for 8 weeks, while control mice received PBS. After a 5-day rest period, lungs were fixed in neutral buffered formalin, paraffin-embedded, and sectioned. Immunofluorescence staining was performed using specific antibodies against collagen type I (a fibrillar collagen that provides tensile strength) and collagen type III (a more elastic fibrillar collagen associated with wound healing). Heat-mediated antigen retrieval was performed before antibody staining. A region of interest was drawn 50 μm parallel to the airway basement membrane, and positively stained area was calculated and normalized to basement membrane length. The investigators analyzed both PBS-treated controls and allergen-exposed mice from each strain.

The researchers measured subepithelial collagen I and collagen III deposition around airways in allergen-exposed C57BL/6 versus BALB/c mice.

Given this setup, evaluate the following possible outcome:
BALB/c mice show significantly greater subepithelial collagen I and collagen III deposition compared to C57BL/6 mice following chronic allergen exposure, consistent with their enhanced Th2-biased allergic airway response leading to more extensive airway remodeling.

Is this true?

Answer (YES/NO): NO